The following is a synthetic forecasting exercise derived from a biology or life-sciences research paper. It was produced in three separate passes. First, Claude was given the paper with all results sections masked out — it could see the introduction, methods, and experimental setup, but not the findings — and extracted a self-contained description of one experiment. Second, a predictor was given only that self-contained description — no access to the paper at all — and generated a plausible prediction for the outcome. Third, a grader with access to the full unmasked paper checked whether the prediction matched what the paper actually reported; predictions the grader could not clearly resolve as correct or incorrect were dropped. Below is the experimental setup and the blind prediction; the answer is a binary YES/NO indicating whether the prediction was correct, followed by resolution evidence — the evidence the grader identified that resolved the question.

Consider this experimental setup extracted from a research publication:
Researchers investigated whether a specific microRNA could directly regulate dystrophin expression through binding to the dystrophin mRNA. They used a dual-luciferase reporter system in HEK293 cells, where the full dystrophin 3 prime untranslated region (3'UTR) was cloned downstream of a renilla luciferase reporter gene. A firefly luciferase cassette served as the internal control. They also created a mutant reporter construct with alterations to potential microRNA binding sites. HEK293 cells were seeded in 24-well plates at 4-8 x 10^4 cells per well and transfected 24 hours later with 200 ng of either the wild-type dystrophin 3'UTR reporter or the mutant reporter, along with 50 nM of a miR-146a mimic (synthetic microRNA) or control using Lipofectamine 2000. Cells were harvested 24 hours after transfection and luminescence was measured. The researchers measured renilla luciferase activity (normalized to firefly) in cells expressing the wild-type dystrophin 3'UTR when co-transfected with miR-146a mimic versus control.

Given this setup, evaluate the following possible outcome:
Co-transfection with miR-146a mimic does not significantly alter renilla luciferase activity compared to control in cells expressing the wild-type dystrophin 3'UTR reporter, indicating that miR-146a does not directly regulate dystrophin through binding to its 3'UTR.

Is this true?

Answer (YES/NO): NO